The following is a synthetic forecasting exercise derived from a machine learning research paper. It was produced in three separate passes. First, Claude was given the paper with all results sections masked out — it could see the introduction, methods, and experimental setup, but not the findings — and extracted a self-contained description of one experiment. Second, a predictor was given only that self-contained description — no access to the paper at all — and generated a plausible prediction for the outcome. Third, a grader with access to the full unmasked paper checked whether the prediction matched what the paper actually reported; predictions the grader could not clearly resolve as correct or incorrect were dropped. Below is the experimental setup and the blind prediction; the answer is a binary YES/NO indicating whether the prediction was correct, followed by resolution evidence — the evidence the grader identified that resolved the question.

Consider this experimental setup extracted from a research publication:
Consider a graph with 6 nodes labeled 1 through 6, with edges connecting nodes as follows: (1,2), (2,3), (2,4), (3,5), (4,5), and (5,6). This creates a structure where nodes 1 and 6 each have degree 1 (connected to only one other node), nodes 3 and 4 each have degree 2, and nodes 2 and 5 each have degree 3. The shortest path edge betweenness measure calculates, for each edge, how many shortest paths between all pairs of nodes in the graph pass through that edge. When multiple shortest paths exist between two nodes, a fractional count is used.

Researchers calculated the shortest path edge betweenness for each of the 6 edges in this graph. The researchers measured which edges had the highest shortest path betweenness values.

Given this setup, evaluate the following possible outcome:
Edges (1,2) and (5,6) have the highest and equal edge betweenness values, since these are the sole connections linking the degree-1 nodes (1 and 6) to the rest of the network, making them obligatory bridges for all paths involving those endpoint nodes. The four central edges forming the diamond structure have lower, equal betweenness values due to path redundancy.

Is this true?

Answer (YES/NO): YES